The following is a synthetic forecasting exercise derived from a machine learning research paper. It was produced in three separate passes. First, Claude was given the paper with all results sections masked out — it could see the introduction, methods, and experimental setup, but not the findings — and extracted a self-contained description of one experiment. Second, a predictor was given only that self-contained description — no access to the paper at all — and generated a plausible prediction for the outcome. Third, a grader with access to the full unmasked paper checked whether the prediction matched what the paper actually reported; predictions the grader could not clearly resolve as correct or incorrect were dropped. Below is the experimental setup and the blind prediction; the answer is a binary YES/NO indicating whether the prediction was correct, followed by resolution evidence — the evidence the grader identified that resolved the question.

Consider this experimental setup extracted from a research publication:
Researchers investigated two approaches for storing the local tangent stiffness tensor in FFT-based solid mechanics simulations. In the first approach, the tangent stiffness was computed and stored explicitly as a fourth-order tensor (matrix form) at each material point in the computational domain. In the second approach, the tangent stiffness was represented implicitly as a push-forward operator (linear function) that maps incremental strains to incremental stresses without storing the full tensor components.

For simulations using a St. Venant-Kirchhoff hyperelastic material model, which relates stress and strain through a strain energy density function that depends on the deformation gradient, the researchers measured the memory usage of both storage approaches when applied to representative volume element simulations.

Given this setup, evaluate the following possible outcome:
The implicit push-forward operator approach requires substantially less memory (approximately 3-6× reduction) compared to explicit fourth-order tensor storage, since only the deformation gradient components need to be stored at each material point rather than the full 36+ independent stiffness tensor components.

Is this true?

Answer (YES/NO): NO